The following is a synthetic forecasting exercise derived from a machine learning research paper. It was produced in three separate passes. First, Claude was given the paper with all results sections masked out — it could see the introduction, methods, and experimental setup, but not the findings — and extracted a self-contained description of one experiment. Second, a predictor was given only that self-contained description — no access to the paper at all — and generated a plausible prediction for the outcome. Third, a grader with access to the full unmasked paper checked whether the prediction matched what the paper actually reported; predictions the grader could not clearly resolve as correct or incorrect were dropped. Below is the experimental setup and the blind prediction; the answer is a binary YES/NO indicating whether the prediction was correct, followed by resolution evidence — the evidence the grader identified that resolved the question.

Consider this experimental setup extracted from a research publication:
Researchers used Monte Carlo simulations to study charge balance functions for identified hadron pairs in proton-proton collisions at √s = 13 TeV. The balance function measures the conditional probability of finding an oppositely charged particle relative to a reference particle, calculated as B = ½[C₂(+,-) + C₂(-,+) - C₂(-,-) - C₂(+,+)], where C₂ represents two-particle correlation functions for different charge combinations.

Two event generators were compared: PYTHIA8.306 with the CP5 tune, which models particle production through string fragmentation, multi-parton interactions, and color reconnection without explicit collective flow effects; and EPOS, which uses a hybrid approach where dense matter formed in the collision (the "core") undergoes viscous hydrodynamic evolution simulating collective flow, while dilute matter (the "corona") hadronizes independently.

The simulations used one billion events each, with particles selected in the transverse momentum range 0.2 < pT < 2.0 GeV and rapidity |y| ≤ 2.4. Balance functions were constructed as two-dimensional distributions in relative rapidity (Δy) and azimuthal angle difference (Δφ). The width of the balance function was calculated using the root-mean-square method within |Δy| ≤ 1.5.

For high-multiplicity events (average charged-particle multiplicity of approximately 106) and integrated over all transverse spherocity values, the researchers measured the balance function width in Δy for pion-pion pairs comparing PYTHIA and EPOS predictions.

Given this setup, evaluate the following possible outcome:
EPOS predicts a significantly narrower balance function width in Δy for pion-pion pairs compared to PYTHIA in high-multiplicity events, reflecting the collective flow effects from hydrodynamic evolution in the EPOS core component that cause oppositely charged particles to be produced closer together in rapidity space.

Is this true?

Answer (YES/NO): NO